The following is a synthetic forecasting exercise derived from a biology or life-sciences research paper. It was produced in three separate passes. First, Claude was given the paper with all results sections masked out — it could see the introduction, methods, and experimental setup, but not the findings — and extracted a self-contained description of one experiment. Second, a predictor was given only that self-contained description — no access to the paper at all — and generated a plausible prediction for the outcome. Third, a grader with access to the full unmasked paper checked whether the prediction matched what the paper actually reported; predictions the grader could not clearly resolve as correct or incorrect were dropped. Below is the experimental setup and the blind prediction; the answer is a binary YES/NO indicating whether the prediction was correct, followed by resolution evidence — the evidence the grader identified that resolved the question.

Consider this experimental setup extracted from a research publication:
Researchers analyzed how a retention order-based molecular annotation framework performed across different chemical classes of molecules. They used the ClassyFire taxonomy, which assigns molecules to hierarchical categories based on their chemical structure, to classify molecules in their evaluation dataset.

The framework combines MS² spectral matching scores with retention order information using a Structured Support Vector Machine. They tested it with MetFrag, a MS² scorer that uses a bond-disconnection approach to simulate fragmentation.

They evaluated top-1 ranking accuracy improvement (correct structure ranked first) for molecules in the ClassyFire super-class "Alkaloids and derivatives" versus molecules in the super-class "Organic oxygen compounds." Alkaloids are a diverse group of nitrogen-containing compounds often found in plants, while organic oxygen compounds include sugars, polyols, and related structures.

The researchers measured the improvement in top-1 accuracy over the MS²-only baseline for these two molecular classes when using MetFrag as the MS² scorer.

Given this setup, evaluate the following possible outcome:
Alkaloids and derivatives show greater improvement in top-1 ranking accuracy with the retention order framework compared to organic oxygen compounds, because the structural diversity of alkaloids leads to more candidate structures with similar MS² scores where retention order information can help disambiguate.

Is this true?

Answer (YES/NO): YES